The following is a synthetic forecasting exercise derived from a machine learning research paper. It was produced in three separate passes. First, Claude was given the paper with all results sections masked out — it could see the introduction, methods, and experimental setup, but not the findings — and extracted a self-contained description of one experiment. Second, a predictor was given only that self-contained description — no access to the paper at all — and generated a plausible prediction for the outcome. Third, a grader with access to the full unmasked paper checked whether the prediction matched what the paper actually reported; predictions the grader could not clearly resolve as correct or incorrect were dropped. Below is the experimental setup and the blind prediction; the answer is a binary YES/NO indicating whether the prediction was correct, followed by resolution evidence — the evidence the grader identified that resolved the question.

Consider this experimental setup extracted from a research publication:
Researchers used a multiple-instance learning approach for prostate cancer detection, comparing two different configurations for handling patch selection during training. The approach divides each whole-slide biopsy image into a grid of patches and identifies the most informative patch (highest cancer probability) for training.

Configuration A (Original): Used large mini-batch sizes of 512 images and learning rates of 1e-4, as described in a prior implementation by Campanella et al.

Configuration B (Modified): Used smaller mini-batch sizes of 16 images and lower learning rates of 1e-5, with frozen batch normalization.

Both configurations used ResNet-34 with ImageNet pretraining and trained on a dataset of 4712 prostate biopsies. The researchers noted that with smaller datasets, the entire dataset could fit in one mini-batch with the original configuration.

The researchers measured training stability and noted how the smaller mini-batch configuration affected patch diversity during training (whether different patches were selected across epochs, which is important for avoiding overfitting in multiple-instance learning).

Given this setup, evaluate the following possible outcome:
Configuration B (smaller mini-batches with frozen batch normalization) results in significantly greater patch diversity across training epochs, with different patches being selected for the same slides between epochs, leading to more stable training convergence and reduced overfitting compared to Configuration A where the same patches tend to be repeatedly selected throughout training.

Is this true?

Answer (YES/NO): YES